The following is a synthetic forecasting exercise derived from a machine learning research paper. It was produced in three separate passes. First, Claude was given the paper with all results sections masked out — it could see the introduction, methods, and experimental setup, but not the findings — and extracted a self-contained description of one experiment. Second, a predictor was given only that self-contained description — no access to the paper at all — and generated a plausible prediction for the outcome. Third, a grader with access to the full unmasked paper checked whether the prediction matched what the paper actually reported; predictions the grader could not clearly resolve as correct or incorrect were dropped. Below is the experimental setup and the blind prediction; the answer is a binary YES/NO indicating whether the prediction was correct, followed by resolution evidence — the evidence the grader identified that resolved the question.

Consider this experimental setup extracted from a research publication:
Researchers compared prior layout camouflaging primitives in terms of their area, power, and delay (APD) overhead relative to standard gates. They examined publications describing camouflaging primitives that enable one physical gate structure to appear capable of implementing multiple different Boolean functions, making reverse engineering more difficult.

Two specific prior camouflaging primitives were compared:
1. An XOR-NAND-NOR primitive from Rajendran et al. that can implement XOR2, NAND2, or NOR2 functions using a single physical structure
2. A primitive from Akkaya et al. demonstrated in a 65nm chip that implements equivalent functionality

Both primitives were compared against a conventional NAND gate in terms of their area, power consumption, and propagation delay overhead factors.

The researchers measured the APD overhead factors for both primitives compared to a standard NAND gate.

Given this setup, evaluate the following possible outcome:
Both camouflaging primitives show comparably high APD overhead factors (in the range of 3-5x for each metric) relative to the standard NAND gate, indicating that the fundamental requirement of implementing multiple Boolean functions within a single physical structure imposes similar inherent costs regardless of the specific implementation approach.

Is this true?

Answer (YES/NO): NO